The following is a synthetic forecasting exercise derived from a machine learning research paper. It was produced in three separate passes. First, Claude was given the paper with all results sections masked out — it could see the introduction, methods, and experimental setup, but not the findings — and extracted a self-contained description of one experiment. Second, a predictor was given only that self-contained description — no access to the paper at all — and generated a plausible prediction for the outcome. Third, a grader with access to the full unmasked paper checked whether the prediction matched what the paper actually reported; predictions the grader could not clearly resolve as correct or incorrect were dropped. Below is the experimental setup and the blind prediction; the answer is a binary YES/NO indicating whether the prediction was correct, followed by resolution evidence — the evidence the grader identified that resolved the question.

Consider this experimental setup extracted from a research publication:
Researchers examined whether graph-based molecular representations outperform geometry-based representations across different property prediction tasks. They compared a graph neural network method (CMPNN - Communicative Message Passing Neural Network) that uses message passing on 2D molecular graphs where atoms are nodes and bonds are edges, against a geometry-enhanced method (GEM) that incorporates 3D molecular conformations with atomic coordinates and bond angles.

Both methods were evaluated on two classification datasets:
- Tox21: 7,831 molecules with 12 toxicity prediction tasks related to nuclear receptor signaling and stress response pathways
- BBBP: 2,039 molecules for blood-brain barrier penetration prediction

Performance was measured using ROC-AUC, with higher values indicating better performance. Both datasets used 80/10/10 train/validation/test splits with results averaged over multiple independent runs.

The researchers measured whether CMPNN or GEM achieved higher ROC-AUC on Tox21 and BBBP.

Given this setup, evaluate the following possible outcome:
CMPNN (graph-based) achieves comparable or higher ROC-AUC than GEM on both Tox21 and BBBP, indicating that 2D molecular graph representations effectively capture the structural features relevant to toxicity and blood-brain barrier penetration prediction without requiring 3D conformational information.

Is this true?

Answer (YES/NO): YES